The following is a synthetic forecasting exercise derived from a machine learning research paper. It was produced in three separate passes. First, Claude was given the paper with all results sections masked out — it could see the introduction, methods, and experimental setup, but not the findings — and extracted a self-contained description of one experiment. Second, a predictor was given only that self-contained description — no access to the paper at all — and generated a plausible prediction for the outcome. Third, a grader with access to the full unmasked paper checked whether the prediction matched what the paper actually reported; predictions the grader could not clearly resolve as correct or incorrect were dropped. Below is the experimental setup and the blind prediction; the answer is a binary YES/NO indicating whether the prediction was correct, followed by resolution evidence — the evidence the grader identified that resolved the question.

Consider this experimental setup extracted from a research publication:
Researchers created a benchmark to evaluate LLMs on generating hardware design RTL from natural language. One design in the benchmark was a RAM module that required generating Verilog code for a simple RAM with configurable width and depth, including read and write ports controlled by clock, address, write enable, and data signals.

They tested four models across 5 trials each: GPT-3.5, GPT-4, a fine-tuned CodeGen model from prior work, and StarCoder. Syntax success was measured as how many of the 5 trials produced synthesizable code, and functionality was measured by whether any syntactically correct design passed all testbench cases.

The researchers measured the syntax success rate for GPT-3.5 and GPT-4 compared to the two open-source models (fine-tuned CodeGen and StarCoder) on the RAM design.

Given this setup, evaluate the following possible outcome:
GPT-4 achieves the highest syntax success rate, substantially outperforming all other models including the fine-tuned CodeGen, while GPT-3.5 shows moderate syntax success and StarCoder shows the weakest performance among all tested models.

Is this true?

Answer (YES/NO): NO